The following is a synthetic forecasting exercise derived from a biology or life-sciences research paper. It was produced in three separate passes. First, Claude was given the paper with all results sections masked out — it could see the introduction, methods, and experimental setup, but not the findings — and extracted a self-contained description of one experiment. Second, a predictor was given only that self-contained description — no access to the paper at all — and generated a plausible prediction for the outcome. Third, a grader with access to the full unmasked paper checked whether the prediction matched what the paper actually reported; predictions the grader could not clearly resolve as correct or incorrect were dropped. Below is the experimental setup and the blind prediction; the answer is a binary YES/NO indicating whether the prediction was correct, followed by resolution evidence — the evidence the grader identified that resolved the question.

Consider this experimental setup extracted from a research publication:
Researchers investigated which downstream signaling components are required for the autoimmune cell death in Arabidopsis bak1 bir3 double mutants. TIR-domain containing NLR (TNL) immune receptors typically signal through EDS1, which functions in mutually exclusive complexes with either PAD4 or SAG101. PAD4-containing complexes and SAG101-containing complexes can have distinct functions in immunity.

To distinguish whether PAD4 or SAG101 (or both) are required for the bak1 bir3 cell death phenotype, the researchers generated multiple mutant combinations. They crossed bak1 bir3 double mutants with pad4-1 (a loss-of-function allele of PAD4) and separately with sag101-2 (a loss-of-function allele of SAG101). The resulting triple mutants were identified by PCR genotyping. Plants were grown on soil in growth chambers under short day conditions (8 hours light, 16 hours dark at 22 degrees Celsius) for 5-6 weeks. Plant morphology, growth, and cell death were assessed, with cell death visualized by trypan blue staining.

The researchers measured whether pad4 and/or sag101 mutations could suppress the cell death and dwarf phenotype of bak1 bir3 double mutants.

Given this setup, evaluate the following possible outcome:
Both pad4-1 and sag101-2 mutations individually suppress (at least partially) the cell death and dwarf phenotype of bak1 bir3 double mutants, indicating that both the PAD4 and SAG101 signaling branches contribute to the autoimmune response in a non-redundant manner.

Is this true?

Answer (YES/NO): NO